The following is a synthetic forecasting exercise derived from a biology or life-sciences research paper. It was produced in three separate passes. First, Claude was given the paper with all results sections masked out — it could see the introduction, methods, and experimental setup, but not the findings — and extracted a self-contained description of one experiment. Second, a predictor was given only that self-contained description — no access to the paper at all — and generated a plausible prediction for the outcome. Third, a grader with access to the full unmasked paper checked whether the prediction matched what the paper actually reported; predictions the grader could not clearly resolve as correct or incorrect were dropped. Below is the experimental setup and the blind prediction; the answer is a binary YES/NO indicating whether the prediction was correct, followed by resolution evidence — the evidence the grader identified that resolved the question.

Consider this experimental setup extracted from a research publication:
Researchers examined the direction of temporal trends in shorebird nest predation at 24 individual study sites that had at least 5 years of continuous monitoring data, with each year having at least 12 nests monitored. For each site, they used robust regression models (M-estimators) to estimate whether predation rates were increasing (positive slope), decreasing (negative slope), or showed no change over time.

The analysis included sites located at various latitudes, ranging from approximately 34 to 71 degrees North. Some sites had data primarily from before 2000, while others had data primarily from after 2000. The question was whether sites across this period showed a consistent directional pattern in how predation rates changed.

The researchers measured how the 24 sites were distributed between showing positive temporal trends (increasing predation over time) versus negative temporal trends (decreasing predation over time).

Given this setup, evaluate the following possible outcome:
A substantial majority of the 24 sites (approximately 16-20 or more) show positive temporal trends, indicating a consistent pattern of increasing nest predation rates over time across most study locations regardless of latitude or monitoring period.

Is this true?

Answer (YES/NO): NO